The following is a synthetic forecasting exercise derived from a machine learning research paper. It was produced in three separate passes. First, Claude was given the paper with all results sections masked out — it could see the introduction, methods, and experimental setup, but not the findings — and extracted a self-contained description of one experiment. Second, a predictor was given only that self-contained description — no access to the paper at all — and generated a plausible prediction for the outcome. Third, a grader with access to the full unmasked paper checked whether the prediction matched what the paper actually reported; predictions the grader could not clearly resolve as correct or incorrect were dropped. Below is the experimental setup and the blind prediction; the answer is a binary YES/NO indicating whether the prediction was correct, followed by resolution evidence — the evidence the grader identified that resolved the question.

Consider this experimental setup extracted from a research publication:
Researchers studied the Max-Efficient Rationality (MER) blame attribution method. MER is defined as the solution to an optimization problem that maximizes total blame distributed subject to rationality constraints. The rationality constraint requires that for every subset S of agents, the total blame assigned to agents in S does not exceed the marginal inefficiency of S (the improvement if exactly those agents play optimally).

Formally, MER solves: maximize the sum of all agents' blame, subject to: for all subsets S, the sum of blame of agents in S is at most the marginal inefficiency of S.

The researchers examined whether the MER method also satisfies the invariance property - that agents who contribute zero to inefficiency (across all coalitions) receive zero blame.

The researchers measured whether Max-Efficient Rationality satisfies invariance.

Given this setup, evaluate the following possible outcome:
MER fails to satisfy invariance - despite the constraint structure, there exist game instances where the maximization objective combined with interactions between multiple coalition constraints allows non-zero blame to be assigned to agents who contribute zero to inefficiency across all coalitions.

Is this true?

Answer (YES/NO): NO